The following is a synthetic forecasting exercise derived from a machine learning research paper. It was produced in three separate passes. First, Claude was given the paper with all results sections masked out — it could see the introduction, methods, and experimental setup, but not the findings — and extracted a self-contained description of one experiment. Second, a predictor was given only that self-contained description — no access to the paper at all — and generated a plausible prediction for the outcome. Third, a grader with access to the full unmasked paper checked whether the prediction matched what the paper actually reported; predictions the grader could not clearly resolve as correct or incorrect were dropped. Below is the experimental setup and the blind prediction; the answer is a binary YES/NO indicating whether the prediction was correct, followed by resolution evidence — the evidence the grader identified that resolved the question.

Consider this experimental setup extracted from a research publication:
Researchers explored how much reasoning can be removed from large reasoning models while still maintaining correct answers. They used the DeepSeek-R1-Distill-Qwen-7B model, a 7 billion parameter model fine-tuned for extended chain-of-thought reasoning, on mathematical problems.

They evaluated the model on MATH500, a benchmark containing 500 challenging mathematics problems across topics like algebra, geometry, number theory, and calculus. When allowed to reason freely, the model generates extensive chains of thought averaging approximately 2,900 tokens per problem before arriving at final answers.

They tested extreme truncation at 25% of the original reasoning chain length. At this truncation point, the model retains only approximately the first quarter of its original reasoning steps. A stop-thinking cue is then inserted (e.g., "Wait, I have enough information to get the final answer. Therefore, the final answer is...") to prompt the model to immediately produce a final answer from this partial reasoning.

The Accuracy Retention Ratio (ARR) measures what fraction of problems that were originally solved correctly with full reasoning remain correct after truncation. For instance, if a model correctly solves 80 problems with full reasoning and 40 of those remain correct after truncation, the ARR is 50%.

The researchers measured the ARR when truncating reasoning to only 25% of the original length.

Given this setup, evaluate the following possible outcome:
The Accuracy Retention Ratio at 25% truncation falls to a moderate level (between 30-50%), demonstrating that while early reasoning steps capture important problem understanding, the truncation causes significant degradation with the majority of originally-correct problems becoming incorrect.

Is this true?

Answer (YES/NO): YES